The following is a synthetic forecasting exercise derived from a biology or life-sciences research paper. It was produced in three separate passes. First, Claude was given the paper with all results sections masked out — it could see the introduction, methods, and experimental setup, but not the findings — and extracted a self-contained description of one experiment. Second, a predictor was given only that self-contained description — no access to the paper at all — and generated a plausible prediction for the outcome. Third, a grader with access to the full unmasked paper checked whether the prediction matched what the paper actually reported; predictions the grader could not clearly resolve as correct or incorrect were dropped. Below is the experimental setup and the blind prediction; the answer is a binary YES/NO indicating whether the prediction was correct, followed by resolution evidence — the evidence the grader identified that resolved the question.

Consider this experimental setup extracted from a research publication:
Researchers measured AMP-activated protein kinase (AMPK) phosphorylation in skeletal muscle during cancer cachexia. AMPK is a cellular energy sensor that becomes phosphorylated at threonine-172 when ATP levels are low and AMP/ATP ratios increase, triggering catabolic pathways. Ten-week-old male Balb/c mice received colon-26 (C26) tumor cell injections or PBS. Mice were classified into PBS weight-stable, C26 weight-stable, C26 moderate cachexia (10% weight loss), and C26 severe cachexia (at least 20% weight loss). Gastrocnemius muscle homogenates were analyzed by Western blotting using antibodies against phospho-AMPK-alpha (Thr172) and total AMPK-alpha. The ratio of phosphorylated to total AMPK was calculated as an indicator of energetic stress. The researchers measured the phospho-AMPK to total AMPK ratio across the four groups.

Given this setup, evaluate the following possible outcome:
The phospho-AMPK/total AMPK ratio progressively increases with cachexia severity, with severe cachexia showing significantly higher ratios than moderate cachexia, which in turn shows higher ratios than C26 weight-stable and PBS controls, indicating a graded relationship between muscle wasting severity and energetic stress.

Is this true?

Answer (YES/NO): NO